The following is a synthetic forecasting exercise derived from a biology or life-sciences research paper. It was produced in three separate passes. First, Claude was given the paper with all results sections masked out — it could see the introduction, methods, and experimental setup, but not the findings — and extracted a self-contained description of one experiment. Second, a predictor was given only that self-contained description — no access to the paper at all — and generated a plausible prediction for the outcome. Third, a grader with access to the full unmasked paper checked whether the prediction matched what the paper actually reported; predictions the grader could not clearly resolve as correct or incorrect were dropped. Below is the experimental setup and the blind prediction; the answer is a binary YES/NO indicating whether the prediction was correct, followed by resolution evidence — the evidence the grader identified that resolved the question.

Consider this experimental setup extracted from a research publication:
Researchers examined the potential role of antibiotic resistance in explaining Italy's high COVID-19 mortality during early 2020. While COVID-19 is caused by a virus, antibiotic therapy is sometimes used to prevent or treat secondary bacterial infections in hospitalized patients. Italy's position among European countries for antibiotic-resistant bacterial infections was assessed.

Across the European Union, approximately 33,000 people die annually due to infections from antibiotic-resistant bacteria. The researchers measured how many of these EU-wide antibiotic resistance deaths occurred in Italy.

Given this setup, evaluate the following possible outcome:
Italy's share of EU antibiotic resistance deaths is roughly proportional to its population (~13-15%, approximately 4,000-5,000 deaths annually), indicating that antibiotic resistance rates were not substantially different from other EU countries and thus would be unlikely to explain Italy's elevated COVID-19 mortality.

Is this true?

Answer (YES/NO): NO